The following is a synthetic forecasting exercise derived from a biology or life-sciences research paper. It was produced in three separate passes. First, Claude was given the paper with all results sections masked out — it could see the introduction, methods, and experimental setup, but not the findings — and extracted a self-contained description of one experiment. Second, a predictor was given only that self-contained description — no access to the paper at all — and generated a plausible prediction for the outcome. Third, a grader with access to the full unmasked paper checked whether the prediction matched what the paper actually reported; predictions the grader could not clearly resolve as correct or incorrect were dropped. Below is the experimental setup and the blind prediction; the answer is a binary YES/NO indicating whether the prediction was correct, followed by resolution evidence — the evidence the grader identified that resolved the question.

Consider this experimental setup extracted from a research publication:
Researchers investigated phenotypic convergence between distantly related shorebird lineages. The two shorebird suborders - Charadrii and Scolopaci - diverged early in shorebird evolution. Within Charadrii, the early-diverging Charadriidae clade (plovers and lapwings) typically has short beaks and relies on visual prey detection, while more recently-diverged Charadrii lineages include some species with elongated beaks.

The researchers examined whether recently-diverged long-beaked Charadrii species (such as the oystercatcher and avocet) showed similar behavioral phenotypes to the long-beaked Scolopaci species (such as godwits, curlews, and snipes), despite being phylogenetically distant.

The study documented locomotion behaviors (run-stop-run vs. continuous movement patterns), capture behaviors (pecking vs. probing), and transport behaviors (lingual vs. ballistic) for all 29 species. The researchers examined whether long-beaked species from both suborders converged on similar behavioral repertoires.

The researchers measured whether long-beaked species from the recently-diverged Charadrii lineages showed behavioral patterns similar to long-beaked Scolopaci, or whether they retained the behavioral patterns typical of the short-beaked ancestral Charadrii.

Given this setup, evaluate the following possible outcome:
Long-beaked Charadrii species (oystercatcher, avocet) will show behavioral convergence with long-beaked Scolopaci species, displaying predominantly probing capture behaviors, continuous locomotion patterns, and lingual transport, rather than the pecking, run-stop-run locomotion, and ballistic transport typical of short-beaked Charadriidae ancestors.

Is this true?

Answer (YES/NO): NO